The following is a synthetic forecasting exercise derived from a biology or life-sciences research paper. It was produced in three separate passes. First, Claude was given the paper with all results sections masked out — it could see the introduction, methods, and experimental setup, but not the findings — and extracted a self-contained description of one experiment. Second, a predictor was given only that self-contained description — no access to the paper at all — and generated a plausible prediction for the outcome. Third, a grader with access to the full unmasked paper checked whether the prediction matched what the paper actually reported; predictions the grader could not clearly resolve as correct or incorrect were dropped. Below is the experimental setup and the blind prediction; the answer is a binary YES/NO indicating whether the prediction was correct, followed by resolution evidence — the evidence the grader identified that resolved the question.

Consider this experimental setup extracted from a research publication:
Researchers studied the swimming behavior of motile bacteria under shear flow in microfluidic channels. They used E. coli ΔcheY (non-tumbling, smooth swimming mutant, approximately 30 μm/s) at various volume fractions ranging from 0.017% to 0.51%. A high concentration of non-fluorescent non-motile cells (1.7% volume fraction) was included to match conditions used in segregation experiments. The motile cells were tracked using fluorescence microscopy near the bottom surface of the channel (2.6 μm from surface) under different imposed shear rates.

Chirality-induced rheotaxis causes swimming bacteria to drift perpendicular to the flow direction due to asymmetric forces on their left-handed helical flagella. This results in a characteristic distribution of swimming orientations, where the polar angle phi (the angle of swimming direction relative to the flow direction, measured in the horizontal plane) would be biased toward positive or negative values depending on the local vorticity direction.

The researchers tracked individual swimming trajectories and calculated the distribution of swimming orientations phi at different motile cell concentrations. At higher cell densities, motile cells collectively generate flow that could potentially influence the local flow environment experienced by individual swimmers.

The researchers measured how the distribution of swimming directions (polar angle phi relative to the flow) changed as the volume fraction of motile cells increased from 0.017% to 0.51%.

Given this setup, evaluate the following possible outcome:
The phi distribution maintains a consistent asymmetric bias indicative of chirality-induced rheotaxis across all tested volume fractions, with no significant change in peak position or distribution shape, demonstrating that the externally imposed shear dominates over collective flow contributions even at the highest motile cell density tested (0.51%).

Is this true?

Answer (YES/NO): YES